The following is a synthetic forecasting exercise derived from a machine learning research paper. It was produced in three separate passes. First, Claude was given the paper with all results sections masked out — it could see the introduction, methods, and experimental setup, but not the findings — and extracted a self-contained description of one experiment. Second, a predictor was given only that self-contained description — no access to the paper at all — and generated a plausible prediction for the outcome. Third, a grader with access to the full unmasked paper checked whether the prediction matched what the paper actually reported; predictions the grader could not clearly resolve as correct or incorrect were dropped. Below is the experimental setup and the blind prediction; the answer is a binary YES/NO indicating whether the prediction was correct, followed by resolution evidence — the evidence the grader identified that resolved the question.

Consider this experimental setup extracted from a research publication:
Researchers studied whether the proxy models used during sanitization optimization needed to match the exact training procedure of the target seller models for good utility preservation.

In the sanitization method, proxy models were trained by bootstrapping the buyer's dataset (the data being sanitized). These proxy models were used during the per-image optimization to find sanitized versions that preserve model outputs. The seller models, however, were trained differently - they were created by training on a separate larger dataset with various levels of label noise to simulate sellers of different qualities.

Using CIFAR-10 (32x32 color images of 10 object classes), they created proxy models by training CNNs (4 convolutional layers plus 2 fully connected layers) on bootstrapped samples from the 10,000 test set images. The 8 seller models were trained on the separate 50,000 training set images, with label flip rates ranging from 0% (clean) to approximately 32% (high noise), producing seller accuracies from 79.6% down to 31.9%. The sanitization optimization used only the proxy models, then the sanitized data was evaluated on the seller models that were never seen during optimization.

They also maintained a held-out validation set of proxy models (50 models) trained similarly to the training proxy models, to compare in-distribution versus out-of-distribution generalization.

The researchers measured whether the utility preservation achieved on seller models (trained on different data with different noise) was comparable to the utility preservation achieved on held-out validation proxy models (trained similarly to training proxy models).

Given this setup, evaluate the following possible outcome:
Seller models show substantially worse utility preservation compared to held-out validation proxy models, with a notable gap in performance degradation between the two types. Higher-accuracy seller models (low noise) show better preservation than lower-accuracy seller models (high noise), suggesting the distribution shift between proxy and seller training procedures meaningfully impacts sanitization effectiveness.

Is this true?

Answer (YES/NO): NO